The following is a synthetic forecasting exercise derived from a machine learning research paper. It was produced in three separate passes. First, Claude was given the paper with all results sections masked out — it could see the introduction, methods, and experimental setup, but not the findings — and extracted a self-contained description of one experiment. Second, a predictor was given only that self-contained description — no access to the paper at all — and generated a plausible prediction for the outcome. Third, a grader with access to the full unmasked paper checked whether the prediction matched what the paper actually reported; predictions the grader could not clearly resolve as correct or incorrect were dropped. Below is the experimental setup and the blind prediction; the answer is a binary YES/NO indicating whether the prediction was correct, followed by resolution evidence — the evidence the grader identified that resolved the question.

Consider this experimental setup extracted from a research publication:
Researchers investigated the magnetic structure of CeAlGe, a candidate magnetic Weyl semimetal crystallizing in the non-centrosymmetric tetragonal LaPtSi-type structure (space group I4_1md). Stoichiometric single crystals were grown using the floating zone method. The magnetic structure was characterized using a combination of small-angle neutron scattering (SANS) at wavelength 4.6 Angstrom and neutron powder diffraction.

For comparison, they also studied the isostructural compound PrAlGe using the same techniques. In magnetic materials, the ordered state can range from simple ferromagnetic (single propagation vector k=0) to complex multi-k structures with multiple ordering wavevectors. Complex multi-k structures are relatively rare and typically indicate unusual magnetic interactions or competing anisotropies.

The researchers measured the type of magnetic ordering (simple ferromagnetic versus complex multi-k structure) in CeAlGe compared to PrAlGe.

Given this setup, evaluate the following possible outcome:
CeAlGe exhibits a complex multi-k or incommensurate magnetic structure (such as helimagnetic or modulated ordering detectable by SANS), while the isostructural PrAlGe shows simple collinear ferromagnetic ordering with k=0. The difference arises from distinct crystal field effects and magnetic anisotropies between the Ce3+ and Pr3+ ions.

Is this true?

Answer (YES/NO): YES